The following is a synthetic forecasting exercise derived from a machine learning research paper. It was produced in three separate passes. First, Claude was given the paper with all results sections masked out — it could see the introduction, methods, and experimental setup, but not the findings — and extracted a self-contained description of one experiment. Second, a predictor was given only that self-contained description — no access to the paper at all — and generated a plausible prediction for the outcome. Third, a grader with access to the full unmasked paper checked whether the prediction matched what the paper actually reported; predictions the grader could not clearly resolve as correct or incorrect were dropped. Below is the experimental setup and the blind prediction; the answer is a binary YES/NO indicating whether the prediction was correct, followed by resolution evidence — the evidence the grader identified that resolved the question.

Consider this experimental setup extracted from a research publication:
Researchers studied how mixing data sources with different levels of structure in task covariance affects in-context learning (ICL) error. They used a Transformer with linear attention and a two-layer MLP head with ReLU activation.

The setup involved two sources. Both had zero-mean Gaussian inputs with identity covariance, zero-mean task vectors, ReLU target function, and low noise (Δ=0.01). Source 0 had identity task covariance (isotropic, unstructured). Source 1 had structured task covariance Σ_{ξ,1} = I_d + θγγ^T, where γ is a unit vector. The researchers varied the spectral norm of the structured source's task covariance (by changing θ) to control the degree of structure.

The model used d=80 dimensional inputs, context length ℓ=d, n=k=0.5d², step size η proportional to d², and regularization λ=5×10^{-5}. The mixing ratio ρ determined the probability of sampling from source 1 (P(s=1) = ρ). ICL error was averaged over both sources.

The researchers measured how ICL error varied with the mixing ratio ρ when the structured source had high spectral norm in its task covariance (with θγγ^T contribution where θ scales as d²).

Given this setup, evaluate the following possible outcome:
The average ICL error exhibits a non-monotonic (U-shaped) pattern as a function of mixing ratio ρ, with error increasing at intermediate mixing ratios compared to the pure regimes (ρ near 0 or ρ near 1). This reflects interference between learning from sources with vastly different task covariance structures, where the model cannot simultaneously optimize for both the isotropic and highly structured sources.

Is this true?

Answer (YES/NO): NO